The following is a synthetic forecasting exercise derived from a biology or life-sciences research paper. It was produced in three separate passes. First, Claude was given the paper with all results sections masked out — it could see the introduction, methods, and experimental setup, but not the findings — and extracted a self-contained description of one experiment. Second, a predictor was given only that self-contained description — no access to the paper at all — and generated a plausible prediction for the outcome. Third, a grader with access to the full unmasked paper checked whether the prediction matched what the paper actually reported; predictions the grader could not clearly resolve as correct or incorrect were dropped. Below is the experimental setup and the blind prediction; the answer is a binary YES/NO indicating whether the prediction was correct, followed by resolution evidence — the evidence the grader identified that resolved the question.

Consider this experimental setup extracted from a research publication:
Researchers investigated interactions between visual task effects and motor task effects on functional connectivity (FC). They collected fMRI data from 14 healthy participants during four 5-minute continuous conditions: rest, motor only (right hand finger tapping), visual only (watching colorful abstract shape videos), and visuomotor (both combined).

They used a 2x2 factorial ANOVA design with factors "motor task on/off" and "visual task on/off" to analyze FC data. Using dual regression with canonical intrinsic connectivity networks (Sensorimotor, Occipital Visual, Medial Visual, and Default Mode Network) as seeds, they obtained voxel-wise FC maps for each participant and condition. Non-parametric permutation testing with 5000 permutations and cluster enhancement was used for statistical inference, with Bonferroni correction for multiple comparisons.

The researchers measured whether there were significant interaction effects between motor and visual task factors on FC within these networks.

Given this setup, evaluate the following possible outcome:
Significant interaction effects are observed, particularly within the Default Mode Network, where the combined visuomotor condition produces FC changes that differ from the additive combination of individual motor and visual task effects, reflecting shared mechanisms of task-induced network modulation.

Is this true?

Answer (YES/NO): NO